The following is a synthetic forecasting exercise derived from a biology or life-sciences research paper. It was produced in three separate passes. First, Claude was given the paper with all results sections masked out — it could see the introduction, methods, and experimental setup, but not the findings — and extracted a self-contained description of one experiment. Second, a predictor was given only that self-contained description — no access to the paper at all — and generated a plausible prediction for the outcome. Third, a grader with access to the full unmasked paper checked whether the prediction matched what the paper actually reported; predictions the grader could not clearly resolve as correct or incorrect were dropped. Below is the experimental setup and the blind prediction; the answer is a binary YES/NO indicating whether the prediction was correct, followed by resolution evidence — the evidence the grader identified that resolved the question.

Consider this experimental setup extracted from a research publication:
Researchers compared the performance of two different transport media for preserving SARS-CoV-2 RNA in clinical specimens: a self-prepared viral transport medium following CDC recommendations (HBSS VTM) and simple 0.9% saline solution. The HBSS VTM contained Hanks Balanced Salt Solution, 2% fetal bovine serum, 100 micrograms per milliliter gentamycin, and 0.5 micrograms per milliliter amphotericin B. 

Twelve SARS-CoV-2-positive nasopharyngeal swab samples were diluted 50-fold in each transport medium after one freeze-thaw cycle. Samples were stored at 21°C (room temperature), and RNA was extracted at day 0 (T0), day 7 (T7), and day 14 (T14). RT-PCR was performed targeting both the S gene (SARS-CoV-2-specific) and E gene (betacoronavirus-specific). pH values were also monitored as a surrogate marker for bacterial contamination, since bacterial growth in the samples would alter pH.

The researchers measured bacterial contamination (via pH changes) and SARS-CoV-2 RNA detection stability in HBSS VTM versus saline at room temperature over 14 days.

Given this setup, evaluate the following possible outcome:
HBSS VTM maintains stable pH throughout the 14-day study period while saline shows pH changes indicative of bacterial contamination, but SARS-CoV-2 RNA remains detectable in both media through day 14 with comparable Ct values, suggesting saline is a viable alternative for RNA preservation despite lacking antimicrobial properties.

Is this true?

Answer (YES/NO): NO